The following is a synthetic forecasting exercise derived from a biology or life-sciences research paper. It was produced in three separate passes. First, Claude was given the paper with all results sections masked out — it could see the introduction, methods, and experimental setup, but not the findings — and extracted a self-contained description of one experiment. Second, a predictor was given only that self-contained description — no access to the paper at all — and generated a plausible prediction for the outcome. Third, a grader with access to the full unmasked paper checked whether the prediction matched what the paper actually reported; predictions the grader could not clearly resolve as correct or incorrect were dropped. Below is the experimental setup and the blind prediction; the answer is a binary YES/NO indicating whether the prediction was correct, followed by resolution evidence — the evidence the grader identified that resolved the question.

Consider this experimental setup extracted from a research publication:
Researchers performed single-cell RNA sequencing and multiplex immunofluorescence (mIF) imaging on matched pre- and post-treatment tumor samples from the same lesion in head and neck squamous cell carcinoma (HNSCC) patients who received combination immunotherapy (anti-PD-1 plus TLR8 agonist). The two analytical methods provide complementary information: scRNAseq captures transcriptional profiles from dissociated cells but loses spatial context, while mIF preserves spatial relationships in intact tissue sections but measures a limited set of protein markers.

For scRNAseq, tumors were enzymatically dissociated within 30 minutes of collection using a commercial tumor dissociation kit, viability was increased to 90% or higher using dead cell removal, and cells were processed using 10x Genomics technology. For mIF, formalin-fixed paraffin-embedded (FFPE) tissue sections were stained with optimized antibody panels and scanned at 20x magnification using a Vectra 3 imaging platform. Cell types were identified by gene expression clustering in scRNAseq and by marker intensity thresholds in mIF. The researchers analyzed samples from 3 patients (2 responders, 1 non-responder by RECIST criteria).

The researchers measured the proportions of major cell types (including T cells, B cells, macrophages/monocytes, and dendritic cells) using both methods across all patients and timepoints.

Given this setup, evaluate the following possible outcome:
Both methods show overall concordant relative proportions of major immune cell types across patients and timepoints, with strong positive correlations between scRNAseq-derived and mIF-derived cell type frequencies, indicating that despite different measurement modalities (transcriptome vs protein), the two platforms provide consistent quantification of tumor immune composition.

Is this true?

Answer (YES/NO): NO